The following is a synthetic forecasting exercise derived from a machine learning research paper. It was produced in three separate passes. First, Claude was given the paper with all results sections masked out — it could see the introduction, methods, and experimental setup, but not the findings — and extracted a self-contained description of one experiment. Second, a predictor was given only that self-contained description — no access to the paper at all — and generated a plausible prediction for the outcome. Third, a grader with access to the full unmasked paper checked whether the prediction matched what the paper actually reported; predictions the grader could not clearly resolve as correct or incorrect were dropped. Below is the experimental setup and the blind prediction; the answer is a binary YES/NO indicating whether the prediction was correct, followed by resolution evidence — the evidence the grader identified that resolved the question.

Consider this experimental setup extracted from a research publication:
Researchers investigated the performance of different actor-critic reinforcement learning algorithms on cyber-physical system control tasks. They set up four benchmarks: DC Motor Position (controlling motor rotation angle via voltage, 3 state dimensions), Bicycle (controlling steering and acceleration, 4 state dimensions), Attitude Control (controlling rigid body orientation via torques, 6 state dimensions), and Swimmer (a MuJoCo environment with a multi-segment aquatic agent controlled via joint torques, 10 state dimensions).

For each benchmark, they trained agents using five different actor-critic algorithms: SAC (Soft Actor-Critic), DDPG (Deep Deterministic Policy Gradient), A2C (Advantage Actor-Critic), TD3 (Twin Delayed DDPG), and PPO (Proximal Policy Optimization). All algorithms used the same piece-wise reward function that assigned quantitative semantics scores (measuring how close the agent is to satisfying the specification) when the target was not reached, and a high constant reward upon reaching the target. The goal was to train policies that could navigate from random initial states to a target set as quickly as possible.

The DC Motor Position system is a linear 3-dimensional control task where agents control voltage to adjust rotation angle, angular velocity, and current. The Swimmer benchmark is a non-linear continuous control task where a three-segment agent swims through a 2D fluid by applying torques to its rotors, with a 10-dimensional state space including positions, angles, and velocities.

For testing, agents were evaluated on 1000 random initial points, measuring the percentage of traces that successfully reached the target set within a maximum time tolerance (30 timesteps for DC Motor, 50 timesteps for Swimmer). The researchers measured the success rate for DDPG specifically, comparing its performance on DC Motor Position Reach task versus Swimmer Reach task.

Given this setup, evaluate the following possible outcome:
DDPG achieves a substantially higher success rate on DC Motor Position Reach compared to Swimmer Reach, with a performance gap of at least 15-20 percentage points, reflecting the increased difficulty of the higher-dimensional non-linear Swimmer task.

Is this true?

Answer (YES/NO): YES